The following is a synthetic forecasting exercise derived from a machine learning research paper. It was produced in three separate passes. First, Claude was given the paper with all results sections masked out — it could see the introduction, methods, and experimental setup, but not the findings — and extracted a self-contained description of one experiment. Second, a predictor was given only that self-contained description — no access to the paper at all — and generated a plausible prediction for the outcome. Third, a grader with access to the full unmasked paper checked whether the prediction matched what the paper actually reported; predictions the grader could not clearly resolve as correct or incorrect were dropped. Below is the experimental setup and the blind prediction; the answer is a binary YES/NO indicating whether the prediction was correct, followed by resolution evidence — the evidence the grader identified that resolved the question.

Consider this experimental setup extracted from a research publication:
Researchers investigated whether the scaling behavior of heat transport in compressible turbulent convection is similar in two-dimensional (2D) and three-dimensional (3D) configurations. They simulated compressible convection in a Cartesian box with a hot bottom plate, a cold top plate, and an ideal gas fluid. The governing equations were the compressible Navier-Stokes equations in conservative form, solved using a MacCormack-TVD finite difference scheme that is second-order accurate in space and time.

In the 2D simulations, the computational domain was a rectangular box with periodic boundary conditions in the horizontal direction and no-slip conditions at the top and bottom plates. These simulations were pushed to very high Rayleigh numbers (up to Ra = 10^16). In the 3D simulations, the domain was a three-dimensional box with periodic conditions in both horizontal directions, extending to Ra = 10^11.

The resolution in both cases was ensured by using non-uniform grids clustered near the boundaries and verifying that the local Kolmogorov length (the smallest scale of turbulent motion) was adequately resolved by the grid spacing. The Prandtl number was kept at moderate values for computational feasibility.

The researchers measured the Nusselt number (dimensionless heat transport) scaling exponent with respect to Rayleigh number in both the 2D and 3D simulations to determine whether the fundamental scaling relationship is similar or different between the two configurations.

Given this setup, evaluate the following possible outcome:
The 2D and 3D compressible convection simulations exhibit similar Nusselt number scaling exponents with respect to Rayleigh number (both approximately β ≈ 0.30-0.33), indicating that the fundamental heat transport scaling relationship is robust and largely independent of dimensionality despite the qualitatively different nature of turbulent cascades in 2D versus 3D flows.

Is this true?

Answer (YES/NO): YES